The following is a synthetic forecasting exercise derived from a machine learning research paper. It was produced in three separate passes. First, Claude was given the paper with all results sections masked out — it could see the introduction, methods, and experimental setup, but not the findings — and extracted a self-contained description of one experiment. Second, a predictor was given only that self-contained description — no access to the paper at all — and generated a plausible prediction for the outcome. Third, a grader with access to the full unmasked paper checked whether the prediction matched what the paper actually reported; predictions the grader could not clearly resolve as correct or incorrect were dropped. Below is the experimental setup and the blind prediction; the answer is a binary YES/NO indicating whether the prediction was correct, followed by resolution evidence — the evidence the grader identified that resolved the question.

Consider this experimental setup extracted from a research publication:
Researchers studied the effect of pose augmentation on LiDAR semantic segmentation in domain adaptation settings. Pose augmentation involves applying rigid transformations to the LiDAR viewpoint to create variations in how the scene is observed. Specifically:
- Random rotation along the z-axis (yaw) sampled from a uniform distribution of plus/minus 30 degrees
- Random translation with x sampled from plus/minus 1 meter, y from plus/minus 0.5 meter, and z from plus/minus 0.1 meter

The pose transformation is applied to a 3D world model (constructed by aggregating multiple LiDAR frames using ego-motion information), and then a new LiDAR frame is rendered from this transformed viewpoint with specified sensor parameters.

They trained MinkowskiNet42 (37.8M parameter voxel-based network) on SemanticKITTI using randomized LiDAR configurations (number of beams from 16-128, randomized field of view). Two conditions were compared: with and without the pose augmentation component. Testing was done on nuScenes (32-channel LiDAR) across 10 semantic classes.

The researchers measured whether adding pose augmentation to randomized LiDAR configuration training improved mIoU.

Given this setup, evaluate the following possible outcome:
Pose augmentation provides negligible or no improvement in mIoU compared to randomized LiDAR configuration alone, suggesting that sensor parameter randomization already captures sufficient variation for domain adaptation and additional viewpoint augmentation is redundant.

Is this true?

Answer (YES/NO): NO